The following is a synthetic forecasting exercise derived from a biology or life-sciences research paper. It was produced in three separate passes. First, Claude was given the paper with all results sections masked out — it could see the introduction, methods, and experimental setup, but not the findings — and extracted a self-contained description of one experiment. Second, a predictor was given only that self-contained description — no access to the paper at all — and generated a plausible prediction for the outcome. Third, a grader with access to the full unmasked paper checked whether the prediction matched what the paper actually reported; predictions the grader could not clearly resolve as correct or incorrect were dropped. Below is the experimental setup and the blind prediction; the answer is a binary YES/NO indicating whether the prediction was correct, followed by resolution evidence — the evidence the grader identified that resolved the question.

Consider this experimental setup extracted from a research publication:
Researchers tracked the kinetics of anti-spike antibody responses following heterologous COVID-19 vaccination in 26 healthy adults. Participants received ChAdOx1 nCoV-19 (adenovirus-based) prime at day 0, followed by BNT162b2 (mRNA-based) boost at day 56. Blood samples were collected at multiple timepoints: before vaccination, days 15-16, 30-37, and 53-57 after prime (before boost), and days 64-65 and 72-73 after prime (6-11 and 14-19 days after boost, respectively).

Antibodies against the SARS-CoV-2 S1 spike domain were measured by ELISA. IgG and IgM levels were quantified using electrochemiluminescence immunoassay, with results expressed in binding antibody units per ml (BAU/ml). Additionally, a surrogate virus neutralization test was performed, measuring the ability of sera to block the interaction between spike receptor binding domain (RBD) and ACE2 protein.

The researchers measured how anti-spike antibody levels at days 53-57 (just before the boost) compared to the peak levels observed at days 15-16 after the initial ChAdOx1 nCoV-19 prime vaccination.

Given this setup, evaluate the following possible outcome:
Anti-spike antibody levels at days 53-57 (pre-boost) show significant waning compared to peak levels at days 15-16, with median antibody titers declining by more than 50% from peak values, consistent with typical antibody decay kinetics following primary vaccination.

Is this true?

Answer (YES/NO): NO